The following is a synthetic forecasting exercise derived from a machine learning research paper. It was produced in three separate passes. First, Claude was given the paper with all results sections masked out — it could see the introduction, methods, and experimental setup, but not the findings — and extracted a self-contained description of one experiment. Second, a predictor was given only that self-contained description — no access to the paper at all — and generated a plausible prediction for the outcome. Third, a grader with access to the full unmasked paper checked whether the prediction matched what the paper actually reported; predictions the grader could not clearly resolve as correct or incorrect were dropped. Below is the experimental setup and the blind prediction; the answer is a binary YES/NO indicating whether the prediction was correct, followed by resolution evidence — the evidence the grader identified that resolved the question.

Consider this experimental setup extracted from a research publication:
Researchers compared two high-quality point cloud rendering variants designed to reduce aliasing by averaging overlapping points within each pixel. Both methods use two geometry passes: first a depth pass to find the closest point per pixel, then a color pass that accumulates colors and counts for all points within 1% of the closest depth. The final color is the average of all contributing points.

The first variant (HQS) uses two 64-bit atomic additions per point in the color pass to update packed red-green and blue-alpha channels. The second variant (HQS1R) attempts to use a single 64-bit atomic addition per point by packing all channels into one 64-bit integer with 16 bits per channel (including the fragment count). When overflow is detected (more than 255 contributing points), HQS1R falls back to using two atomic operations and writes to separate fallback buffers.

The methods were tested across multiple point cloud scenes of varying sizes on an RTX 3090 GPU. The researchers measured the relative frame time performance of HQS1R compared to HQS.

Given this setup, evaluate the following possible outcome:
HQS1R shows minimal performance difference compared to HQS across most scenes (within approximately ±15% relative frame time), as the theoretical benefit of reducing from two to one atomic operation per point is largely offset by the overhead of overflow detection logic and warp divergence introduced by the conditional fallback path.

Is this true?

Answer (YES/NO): NO